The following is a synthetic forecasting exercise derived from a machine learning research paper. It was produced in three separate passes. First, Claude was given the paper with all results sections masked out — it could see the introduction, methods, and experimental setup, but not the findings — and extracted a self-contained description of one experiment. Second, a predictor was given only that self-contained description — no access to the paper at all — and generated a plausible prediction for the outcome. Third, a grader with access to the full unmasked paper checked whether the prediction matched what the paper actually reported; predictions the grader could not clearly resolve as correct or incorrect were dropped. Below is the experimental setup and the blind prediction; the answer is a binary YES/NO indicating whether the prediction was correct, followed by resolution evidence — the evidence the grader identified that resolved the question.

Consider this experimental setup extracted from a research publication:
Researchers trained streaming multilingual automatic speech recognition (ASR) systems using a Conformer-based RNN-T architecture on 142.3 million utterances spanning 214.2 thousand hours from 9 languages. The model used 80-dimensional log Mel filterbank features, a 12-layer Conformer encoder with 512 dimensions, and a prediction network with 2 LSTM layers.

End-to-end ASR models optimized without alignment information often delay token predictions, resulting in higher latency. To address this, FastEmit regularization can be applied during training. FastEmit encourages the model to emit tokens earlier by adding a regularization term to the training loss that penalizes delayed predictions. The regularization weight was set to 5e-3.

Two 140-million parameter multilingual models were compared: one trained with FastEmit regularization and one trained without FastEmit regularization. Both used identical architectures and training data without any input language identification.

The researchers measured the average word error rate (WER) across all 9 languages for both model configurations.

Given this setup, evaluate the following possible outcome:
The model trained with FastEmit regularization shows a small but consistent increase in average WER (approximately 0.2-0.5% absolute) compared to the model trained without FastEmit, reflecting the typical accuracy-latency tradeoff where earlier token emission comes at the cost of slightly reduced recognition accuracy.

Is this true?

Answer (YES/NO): YES